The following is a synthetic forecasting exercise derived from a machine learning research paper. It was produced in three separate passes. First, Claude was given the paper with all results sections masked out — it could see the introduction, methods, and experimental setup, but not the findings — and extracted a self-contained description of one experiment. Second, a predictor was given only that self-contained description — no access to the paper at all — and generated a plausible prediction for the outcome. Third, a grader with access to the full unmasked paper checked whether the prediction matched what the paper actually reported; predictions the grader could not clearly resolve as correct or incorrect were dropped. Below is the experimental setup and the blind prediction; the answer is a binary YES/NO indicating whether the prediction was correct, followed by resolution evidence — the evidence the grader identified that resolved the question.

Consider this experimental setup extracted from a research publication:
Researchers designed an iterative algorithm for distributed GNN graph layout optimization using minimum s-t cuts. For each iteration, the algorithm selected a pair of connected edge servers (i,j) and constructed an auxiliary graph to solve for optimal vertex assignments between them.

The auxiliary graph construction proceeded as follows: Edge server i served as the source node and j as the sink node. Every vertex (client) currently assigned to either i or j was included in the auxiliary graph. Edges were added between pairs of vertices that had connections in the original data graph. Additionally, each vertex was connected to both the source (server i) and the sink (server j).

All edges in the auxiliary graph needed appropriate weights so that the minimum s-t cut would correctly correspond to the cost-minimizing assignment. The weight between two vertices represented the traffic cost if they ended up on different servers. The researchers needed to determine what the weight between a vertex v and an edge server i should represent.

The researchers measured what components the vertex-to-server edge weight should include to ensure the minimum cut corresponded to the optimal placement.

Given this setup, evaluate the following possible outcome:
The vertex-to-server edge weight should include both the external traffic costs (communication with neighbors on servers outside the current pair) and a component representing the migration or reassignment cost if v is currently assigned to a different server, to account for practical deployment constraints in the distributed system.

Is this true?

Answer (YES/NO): NO